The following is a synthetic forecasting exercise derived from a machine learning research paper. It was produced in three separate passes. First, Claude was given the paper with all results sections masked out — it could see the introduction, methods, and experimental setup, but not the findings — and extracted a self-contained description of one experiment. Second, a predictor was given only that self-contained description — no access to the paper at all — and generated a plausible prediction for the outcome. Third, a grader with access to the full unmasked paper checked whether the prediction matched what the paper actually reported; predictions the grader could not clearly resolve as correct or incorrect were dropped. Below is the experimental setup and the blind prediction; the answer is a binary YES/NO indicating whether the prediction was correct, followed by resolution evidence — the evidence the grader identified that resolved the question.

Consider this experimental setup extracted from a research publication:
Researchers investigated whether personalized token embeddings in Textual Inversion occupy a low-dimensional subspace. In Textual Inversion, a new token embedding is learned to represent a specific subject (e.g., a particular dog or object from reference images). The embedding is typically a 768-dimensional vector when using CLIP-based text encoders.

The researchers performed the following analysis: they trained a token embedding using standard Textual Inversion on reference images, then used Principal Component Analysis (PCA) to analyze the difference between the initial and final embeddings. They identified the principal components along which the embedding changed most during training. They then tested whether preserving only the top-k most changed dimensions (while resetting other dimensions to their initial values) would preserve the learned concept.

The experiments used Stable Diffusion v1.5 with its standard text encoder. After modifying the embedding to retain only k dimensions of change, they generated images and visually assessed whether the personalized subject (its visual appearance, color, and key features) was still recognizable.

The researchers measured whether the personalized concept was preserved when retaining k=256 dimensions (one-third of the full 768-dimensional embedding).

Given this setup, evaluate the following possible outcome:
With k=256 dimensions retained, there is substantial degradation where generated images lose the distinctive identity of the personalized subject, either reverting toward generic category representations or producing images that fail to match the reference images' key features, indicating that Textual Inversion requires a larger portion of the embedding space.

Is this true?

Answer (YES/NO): NO